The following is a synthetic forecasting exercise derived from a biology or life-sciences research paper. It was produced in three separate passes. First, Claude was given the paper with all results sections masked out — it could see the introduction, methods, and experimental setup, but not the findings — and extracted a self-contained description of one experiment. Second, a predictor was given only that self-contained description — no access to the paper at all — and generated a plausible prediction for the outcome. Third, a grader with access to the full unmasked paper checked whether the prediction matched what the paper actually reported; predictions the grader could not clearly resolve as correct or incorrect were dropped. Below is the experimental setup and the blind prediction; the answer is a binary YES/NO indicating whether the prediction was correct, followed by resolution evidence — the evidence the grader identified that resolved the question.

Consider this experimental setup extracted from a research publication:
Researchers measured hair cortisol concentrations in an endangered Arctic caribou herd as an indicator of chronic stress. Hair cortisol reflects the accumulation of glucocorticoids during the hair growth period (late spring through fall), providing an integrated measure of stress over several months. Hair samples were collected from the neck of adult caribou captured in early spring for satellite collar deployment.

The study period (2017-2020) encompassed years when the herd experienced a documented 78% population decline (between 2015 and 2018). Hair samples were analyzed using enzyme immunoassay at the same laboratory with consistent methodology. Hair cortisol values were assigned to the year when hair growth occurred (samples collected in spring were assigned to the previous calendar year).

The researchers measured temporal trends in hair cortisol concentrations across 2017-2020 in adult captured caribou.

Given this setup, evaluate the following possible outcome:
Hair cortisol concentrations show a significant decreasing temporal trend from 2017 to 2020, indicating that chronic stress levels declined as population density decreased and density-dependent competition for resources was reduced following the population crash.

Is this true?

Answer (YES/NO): YES